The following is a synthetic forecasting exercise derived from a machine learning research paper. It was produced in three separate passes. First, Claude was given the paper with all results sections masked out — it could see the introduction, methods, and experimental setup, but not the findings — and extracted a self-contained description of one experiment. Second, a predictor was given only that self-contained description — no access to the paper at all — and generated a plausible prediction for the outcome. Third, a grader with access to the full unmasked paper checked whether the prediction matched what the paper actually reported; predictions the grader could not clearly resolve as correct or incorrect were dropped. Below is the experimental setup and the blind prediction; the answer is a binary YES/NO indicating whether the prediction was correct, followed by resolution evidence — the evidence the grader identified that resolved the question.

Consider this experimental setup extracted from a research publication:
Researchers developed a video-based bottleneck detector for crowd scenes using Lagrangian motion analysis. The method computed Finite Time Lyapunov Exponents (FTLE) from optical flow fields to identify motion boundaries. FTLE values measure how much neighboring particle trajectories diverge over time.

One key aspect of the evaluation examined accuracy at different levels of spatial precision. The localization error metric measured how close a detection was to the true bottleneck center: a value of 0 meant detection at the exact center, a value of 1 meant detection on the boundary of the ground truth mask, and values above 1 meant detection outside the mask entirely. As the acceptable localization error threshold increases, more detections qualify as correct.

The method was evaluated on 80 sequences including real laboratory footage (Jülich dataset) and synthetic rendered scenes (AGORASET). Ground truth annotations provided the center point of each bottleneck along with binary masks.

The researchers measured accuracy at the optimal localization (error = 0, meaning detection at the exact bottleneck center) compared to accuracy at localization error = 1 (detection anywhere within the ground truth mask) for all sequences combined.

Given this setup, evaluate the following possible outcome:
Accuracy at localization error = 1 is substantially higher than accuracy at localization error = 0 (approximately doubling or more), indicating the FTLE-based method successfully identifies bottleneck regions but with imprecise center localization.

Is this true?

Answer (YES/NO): NO